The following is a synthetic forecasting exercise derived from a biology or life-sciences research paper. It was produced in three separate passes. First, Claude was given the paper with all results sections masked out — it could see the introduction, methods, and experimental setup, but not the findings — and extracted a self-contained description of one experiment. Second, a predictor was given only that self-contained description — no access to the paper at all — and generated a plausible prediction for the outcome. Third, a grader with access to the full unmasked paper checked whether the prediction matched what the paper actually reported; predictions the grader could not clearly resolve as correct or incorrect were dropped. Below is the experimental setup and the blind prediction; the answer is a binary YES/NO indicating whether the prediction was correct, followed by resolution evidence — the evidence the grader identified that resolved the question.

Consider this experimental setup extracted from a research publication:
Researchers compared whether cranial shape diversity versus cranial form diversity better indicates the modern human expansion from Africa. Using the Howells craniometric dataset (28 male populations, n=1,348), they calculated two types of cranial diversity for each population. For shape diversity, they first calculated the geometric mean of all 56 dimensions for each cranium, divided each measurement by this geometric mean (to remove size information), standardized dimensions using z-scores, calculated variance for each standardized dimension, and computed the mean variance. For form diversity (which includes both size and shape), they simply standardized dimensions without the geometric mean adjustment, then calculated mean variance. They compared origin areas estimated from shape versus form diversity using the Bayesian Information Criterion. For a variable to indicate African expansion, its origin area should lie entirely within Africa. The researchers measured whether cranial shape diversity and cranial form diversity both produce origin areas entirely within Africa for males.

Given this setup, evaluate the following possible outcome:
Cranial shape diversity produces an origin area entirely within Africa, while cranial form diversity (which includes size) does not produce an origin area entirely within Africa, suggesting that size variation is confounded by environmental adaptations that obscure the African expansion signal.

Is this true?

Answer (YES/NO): NO